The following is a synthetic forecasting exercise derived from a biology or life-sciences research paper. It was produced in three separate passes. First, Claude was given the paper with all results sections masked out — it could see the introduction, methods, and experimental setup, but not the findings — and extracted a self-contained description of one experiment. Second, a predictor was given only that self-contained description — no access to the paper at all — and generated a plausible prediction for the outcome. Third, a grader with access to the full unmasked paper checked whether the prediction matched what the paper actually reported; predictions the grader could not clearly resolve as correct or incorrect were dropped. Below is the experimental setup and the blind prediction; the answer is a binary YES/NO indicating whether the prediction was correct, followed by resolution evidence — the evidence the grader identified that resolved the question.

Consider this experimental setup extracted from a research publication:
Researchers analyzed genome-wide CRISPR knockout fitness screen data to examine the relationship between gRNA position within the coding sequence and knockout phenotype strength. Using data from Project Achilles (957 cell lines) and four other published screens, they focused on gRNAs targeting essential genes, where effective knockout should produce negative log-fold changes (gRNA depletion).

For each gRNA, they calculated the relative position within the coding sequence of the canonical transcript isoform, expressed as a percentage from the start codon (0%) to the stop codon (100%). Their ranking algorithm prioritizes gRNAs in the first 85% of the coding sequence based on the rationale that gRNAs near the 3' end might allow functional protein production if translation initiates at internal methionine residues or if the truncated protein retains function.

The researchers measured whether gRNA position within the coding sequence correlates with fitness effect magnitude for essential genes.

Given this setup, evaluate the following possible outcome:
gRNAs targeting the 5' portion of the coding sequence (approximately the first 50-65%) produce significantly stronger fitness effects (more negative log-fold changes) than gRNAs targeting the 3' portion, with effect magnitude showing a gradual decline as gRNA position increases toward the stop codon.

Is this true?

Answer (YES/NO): NO